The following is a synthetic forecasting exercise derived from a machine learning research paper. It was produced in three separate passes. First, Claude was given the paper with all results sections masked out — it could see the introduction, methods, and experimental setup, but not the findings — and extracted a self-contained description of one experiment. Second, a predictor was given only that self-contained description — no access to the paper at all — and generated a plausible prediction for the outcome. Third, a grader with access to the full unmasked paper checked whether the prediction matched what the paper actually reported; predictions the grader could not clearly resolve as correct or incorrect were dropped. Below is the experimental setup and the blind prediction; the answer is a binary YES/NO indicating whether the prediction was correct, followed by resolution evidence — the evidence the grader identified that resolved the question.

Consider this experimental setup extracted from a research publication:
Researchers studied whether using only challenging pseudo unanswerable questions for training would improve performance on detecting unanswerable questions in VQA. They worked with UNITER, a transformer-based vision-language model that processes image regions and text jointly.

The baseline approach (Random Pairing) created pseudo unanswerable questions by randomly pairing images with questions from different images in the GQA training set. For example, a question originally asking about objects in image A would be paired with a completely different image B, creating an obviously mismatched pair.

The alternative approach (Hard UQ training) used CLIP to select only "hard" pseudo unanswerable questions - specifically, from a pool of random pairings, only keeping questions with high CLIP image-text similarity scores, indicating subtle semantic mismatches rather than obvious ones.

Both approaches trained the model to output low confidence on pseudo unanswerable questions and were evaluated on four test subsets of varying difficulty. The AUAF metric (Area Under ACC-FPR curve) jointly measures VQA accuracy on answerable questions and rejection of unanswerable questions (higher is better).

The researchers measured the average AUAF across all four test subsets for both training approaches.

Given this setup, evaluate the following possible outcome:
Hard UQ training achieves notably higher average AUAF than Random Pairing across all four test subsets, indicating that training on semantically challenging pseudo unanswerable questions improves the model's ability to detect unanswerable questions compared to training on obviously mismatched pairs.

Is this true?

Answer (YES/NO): NO